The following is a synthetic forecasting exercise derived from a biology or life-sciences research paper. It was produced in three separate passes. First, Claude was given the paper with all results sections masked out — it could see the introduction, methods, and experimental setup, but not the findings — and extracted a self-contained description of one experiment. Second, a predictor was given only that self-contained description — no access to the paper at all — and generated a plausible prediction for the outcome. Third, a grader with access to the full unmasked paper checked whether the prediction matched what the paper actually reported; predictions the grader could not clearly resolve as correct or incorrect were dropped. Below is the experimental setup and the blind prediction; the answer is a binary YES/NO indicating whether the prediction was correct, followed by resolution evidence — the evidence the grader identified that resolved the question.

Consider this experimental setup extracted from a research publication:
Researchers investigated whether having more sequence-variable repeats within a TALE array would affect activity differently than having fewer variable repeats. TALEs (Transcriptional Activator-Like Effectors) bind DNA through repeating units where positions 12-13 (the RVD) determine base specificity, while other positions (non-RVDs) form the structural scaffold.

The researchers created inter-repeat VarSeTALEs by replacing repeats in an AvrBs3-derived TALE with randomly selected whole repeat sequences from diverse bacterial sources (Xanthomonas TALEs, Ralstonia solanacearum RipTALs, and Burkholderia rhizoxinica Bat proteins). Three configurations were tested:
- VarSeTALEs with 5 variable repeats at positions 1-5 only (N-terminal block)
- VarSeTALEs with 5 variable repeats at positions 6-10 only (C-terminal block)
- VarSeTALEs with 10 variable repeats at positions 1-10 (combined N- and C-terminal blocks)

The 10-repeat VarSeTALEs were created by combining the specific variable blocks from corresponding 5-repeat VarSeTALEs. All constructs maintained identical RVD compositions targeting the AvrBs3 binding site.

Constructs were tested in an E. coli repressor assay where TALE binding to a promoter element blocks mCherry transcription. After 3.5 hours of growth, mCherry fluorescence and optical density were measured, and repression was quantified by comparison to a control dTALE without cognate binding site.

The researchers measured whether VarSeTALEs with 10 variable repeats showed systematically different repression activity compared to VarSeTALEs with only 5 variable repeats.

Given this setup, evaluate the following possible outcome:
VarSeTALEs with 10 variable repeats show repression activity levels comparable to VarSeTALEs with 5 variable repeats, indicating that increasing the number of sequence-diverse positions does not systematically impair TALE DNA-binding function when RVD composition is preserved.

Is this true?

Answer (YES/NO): YES